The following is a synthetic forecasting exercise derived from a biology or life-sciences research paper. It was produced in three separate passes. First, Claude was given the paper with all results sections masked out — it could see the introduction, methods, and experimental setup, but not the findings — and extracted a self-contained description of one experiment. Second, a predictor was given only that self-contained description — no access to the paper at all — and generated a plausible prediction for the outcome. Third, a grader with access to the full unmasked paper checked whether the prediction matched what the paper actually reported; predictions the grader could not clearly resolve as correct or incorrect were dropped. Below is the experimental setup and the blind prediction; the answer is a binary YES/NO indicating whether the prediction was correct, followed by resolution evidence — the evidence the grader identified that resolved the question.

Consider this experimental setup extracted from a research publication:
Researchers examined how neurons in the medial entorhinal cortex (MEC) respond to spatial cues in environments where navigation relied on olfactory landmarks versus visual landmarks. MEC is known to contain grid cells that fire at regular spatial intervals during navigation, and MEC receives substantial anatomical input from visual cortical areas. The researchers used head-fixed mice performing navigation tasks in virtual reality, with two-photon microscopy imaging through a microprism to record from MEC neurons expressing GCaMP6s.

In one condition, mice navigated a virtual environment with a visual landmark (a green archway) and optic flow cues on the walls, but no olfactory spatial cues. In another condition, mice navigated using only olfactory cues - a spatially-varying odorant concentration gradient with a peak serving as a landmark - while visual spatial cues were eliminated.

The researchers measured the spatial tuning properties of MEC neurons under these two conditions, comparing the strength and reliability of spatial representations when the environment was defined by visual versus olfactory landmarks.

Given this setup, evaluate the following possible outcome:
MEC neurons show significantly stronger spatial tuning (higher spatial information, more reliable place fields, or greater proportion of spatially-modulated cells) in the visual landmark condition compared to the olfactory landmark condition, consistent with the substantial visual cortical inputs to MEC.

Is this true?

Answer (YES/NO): YES